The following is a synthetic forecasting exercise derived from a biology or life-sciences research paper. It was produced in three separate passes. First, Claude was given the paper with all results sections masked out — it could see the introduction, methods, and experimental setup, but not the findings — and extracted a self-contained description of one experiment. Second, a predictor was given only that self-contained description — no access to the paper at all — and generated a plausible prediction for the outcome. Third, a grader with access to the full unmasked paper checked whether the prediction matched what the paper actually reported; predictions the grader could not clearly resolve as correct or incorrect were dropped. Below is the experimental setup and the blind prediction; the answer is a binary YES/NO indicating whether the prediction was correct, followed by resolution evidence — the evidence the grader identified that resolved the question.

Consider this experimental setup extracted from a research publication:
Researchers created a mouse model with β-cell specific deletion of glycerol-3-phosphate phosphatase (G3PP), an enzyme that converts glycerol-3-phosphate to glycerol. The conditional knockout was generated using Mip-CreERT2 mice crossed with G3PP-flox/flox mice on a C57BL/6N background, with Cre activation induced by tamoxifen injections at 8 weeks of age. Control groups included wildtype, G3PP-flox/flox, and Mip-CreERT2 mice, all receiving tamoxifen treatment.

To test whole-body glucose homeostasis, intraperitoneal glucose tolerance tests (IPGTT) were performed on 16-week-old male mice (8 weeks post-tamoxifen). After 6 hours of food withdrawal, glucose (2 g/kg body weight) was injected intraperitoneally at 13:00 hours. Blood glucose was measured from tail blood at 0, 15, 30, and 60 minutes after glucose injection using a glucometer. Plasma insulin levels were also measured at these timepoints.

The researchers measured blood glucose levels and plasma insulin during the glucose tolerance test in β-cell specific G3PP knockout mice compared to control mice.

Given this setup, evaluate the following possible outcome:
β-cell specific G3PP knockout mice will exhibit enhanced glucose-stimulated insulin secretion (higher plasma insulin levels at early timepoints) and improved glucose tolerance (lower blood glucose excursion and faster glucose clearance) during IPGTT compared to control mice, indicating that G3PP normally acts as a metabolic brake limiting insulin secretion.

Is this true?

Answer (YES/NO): NO